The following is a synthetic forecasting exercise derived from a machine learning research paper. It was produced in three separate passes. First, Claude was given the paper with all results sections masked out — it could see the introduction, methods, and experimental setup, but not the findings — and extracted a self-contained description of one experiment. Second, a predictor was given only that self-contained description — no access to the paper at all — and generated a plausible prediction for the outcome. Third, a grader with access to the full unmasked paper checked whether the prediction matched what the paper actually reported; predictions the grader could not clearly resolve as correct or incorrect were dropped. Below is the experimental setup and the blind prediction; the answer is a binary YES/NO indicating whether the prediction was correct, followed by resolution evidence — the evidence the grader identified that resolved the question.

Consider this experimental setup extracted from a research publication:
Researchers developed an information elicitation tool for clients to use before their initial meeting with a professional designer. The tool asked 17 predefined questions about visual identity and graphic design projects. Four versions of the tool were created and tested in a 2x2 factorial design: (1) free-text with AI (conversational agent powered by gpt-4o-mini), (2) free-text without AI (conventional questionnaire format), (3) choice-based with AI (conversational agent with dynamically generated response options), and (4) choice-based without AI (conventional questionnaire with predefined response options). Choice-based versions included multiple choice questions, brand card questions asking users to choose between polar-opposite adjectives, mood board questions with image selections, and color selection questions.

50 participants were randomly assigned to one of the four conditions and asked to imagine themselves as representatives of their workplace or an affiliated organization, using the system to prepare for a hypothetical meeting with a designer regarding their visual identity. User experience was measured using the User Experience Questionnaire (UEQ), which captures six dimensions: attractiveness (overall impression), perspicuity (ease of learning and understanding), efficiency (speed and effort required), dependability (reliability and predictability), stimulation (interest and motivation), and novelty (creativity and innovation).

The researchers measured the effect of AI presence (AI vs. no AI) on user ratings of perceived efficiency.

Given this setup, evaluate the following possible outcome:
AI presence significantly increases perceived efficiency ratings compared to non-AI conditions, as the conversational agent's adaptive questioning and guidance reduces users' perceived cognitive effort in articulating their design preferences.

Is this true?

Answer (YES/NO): NO